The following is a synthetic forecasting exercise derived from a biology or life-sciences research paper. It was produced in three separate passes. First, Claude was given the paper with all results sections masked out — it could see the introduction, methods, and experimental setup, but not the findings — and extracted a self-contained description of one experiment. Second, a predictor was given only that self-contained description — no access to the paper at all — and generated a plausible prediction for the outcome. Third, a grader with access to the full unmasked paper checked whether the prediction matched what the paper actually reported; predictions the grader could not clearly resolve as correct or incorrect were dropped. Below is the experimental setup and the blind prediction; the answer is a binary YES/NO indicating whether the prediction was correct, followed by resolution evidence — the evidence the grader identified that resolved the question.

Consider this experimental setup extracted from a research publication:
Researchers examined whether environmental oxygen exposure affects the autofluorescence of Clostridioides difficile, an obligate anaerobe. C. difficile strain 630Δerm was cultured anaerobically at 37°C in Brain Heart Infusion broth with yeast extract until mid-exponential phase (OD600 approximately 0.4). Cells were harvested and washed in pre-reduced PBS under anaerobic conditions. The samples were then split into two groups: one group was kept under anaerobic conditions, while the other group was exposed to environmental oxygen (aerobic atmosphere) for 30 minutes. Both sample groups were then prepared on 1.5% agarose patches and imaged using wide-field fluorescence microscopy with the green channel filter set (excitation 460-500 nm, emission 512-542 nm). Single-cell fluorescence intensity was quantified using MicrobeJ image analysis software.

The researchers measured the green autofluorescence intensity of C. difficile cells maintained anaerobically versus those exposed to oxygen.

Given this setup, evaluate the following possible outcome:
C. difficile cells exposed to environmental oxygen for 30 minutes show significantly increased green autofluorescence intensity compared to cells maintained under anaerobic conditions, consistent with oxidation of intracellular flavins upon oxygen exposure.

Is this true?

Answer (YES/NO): YES